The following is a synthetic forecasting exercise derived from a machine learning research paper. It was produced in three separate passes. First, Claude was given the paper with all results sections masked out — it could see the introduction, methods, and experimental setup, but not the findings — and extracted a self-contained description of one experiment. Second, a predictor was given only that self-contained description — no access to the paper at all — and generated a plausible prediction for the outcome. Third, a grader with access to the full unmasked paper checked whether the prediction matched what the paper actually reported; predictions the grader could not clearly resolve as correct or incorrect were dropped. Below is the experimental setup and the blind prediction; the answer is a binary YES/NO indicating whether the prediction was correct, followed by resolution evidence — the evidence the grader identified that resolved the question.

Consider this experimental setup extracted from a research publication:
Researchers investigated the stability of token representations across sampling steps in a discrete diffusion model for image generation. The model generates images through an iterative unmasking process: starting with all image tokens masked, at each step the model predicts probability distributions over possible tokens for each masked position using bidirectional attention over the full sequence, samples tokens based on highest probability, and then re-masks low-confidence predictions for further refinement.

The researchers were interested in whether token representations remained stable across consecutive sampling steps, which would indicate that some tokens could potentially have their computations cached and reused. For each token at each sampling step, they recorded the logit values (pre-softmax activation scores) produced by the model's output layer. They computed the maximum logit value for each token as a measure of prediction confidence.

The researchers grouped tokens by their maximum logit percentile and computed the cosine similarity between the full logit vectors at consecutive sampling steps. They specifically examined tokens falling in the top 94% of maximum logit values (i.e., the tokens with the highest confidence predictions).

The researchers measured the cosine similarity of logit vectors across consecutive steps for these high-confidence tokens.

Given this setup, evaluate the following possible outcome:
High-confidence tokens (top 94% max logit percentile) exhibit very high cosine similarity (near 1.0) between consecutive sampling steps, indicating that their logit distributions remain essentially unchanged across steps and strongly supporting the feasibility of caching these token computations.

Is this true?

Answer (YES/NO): YES